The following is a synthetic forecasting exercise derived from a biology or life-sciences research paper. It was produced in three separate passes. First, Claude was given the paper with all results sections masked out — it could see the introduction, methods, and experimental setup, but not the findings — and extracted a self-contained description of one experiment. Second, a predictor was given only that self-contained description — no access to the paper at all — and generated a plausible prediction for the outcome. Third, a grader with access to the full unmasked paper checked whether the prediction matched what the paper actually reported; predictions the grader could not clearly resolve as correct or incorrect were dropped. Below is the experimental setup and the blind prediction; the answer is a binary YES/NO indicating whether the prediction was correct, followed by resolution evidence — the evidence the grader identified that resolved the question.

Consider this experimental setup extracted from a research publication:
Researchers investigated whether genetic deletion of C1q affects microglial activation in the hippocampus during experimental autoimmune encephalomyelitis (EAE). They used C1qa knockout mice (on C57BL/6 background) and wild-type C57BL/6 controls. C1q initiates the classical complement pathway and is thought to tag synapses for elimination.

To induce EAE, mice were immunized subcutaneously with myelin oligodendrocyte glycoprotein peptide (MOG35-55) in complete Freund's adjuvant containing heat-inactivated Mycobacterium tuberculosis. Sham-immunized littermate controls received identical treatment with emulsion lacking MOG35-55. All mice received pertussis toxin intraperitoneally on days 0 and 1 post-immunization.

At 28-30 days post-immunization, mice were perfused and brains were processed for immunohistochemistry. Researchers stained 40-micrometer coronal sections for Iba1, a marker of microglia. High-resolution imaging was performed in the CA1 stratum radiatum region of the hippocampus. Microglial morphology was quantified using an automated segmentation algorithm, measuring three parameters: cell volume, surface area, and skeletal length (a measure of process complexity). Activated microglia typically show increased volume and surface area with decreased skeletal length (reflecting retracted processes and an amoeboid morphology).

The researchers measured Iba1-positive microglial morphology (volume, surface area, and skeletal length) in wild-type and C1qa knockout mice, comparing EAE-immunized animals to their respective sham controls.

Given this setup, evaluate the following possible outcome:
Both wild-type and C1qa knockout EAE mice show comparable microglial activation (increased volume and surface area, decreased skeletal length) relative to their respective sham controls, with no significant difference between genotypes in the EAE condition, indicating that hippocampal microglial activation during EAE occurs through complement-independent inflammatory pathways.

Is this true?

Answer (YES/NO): NO